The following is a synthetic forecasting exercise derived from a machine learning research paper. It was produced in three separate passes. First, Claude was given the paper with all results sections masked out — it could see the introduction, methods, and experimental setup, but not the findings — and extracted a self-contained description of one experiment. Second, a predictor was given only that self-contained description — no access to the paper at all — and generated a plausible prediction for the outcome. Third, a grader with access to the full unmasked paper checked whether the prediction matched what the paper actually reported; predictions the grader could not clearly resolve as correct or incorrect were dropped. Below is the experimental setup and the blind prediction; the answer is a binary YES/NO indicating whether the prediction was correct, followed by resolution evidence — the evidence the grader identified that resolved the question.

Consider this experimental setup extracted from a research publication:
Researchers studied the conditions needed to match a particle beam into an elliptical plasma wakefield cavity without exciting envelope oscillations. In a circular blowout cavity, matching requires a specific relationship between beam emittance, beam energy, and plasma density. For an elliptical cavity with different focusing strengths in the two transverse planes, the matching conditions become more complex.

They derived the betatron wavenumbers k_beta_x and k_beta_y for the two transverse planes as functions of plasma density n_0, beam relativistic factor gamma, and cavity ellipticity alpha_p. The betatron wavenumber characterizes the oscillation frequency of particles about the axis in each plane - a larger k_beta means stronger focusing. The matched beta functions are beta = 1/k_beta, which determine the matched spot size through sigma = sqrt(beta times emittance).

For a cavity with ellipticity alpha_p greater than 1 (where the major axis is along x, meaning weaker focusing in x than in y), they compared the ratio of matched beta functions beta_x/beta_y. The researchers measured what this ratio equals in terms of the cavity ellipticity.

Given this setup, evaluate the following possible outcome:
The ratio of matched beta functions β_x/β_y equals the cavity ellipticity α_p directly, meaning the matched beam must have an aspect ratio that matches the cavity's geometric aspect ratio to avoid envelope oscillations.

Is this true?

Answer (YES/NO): NO